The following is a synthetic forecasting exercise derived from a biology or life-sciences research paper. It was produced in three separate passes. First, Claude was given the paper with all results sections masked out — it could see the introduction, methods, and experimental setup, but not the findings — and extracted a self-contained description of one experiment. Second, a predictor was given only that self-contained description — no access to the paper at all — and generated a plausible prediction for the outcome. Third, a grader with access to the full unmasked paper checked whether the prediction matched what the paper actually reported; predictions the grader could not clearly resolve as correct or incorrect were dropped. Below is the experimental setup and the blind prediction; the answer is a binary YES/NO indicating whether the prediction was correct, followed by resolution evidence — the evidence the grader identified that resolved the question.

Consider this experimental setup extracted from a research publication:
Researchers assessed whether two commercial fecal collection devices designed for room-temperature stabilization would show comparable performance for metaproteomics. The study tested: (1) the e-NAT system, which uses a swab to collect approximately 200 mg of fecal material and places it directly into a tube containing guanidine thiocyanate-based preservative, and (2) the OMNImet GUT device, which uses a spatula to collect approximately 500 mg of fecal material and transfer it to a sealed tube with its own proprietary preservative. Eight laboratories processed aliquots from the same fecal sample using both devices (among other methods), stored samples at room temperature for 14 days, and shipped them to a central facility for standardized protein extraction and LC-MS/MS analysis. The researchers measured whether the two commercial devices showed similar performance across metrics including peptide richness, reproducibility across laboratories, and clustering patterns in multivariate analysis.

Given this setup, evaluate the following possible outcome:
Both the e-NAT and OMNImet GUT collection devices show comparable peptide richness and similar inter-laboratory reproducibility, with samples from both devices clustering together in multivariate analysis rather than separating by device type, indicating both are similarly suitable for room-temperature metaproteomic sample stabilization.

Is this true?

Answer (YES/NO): NO